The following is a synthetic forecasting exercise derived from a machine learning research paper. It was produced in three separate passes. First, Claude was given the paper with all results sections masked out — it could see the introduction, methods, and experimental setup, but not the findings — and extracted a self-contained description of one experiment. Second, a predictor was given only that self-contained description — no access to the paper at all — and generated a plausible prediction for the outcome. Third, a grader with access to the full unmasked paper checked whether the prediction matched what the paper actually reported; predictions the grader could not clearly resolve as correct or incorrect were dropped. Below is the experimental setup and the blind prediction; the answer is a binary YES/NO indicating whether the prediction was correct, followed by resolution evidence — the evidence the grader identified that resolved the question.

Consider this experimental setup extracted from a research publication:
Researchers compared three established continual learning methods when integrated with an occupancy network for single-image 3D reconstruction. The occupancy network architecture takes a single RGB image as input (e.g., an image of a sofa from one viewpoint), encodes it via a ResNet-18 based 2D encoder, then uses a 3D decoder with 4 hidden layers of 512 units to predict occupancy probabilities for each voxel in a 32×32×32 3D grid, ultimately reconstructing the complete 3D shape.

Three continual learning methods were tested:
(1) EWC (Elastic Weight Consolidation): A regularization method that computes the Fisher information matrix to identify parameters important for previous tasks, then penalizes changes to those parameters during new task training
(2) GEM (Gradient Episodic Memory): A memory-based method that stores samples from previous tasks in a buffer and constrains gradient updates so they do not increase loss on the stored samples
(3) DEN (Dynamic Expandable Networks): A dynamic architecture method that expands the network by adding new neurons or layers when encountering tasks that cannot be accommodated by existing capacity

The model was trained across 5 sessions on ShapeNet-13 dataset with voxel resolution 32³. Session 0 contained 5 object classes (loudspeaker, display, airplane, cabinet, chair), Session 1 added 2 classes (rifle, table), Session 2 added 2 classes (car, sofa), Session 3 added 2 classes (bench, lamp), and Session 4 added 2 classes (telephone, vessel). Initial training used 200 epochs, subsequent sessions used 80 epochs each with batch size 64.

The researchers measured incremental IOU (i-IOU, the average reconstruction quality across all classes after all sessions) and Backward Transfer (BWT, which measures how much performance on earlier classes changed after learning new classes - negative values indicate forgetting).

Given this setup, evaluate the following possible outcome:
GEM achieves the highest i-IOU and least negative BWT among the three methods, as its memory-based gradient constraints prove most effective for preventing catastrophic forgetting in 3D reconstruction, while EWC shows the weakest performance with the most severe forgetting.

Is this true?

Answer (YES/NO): NO